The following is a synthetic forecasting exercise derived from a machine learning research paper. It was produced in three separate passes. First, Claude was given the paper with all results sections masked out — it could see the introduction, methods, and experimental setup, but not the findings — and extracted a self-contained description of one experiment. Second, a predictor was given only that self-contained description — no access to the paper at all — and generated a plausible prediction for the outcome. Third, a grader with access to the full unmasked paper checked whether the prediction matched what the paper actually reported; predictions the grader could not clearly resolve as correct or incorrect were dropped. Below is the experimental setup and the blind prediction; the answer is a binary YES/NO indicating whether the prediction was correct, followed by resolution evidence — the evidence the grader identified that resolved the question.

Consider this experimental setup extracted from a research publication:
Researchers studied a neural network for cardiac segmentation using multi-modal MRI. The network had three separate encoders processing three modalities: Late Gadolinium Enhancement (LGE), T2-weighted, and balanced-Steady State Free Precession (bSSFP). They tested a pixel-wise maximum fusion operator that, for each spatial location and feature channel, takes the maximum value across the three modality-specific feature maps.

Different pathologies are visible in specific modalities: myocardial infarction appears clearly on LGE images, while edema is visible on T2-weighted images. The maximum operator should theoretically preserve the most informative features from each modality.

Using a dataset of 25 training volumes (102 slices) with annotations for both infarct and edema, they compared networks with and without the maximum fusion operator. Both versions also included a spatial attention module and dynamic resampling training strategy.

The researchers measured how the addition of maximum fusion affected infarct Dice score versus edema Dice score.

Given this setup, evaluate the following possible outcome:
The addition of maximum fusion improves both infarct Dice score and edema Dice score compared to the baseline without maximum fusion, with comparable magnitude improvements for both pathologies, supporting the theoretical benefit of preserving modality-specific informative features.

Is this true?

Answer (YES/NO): NO